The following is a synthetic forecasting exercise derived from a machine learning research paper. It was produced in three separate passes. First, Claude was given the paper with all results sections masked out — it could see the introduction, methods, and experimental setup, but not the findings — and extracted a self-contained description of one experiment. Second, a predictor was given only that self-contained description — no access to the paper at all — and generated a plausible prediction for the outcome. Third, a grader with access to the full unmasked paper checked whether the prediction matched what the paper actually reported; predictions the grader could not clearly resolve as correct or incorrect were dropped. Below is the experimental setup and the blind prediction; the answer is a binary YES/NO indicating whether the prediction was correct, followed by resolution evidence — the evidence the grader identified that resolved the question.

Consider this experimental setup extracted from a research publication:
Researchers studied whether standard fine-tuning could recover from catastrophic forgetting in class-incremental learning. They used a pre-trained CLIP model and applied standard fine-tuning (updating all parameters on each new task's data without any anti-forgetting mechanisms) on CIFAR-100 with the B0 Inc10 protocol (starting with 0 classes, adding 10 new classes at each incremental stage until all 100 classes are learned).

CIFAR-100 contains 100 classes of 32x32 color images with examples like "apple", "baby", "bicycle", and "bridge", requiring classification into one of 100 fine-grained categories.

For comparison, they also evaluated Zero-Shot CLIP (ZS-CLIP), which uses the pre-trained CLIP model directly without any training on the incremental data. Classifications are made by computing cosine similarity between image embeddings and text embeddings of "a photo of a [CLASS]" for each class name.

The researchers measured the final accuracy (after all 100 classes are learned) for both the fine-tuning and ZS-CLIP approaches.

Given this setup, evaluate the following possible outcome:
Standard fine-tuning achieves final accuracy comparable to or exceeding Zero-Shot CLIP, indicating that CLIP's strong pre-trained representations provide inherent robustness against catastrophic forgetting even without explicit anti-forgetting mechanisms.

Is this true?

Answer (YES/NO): NO